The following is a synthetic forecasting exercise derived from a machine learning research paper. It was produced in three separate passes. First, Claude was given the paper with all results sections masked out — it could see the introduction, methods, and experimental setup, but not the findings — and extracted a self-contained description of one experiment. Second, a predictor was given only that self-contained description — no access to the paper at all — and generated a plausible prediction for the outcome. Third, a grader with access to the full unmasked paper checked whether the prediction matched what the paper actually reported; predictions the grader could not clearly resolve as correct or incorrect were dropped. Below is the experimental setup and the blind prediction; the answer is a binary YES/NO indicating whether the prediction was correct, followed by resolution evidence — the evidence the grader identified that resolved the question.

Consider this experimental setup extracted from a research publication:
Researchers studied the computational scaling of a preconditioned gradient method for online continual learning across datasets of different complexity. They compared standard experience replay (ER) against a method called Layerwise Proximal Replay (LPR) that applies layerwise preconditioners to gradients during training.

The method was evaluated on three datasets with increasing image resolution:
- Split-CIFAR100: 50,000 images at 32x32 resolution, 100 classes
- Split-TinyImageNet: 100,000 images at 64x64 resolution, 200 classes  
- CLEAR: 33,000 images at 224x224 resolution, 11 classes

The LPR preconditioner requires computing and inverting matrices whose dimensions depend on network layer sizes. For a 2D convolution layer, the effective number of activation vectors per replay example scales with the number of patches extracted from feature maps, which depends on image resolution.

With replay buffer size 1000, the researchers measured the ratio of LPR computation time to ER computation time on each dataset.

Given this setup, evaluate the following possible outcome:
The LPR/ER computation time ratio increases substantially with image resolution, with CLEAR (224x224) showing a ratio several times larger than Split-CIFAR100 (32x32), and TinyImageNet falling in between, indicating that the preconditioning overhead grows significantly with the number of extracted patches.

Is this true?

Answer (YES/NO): NO